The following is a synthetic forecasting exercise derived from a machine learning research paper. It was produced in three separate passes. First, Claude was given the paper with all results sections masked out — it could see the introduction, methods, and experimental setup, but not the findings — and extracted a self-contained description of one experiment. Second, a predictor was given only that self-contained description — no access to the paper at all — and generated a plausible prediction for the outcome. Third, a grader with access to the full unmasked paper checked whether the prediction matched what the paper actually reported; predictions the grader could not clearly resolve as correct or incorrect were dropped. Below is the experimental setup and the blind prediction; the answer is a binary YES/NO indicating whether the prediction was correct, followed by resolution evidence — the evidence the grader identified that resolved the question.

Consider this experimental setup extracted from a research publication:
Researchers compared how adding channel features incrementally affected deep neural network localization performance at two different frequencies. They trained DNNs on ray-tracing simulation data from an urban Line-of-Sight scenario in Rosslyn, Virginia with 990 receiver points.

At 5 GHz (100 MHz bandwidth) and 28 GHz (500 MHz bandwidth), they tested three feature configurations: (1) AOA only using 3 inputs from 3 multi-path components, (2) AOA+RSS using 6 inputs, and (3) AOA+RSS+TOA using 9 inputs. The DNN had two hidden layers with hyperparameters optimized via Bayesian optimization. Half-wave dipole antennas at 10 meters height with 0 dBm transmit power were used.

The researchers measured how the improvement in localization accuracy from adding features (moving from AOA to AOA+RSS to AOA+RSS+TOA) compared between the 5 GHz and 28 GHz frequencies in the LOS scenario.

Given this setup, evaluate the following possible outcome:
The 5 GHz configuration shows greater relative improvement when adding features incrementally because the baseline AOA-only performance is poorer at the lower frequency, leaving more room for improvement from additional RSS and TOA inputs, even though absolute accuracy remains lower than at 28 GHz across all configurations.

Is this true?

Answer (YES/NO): NO